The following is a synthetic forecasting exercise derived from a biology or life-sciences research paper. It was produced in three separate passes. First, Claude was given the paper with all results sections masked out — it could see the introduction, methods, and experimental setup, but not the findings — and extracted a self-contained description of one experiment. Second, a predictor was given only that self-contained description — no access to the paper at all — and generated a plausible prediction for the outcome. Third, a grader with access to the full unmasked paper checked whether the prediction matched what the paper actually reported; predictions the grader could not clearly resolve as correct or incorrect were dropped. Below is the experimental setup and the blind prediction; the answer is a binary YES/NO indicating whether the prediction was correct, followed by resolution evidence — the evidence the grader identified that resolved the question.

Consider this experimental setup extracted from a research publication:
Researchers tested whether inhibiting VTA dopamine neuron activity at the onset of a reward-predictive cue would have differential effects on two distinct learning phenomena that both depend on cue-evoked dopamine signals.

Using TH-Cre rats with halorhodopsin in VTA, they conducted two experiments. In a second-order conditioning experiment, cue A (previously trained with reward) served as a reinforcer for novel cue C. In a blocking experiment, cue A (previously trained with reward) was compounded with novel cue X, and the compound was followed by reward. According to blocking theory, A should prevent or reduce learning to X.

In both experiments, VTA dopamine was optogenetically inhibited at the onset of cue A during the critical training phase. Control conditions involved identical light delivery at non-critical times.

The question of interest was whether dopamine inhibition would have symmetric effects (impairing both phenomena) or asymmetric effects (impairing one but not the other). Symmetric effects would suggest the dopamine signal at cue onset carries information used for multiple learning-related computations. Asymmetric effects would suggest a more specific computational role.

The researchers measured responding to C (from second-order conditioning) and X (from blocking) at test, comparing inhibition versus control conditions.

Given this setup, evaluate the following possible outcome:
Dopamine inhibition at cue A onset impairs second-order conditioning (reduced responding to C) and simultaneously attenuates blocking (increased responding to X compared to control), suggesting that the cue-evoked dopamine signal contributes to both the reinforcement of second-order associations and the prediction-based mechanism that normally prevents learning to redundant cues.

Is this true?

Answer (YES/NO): NO